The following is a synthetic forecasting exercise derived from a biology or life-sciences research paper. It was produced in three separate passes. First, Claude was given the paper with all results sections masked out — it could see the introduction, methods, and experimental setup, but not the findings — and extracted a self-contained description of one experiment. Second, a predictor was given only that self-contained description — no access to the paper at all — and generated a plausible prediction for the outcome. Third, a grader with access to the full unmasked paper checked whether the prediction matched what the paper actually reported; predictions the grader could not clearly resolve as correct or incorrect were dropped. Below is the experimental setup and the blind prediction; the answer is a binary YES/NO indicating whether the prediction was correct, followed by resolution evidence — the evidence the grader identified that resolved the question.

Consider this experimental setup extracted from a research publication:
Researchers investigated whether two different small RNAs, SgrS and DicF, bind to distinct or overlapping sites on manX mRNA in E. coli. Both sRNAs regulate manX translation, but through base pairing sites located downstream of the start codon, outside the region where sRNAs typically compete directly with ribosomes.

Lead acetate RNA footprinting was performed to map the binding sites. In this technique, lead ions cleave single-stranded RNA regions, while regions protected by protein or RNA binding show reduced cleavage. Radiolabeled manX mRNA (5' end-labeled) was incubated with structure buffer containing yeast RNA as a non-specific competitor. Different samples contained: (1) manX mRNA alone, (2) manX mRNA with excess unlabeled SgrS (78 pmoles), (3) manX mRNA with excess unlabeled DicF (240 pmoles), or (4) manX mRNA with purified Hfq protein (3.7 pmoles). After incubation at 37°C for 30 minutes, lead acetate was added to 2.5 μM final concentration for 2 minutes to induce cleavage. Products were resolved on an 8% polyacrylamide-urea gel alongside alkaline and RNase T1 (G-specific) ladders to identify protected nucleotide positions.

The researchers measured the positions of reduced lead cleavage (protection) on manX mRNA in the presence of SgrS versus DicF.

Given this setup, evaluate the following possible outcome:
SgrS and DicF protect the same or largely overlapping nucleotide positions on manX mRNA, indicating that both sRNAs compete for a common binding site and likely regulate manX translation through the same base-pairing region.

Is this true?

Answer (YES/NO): NO